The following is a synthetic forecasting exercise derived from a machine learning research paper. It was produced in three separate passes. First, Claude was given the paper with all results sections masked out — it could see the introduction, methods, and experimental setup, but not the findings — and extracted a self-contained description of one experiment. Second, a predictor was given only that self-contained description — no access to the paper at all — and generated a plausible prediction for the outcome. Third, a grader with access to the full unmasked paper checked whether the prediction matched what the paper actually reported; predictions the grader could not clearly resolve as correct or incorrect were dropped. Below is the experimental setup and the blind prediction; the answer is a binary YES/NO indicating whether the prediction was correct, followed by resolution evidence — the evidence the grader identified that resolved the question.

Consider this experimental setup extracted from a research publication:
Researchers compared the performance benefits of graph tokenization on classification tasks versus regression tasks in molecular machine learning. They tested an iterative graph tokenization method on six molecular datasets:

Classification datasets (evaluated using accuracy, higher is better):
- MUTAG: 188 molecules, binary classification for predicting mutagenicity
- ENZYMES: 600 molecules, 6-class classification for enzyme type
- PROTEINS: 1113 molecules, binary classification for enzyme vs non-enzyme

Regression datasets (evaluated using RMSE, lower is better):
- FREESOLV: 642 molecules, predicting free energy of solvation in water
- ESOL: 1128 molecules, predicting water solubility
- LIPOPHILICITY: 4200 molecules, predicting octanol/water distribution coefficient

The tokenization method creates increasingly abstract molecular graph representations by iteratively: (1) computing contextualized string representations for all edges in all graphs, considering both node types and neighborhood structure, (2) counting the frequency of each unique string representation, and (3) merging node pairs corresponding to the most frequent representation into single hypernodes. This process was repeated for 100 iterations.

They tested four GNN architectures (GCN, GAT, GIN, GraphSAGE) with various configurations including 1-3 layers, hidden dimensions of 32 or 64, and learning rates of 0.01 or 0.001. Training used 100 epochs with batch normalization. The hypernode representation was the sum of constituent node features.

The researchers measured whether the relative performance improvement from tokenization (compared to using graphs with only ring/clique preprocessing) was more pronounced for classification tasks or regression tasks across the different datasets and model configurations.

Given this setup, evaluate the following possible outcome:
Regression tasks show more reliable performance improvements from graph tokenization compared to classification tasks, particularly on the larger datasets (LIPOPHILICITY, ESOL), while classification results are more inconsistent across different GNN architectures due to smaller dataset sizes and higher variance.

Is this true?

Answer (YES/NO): NO